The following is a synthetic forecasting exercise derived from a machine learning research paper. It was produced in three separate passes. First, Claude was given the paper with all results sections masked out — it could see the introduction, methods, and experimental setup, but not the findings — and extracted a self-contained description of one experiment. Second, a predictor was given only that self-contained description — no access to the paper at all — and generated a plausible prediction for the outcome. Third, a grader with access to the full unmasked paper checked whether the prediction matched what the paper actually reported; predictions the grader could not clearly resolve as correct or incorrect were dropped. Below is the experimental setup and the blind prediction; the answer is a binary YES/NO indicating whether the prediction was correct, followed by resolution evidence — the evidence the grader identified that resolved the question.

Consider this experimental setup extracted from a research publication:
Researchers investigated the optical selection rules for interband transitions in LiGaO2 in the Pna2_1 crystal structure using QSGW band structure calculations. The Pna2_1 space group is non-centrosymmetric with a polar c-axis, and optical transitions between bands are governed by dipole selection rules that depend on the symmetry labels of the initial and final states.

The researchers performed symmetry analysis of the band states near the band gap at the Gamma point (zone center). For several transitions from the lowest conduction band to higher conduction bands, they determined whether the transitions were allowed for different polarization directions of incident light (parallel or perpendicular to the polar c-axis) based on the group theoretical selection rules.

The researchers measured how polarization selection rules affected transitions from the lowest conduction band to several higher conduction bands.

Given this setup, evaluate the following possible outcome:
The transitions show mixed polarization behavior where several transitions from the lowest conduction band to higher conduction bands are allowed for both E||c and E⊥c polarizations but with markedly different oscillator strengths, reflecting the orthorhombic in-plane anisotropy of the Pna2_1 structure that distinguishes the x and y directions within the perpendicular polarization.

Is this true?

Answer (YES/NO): NO